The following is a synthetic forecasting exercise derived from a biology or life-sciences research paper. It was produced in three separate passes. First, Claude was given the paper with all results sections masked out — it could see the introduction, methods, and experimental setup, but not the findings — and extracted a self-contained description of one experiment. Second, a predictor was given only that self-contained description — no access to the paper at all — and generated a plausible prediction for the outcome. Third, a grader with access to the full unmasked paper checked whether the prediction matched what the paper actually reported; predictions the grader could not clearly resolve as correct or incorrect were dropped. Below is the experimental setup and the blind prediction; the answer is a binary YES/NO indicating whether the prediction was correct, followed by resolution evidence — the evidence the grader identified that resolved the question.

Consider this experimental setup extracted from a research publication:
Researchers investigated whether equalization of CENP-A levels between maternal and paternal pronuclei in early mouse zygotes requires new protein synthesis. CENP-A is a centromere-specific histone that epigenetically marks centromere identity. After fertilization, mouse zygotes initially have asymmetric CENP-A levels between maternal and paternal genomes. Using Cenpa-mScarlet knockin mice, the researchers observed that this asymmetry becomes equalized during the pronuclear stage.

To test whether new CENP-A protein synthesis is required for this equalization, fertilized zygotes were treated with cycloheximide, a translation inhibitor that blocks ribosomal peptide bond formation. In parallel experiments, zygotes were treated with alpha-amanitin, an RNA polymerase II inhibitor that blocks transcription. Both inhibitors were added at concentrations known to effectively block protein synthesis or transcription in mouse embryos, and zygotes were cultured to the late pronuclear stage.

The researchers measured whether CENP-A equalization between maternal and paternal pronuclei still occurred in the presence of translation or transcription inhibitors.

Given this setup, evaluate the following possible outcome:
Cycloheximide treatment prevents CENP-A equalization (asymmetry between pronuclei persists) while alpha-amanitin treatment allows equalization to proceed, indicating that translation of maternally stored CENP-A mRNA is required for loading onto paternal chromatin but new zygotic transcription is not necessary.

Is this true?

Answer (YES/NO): NO